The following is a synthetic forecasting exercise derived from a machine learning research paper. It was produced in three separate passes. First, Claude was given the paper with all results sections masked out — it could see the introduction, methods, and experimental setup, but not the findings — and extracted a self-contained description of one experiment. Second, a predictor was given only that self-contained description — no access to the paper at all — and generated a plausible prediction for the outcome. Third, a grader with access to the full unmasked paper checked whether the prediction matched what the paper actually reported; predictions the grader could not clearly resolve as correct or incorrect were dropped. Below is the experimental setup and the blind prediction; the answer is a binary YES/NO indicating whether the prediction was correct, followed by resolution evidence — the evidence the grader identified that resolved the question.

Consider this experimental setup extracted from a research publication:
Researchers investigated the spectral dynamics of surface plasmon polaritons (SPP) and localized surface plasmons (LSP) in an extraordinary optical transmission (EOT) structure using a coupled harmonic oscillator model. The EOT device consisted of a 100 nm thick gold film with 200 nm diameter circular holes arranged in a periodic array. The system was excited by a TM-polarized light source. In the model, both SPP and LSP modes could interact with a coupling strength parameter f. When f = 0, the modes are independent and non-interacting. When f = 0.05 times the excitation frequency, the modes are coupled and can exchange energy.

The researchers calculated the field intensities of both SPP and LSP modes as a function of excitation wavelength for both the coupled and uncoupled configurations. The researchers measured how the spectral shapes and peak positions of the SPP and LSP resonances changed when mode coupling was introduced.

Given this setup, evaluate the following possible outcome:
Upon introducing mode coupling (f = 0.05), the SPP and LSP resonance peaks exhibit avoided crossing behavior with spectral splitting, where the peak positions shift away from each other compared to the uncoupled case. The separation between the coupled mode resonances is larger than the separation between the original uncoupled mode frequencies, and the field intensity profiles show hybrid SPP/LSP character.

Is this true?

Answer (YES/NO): YES